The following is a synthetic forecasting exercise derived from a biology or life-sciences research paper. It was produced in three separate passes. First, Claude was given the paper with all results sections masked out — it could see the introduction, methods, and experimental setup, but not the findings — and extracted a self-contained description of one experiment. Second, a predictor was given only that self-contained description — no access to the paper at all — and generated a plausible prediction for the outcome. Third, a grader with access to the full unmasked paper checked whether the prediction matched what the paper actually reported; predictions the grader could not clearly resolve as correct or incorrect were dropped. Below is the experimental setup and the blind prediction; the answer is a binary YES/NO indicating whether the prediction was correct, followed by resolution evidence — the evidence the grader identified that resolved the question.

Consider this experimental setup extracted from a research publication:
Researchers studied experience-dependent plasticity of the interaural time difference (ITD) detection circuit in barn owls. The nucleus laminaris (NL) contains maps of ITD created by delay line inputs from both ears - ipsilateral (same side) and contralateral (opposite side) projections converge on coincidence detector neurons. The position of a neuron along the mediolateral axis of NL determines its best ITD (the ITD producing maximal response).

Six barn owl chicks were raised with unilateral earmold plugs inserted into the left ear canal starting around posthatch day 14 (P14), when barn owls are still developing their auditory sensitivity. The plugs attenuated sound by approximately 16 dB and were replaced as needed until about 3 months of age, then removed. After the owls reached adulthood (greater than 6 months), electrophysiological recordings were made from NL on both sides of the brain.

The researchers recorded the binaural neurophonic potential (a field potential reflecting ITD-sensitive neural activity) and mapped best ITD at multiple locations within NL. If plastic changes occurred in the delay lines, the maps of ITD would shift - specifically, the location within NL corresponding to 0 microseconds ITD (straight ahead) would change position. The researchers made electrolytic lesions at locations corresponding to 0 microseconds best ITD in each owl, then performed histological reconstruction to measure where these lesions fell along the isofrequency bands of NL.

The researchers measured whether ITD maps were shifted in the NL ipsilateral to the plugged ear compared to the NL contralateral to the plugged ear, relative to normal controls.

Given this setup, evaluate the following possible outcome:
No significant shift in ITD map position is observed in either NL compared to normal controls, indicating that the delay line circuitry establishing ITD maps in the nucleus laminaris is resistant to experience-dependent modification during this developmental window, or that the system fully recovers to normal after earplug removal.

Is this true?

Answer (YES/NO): NO